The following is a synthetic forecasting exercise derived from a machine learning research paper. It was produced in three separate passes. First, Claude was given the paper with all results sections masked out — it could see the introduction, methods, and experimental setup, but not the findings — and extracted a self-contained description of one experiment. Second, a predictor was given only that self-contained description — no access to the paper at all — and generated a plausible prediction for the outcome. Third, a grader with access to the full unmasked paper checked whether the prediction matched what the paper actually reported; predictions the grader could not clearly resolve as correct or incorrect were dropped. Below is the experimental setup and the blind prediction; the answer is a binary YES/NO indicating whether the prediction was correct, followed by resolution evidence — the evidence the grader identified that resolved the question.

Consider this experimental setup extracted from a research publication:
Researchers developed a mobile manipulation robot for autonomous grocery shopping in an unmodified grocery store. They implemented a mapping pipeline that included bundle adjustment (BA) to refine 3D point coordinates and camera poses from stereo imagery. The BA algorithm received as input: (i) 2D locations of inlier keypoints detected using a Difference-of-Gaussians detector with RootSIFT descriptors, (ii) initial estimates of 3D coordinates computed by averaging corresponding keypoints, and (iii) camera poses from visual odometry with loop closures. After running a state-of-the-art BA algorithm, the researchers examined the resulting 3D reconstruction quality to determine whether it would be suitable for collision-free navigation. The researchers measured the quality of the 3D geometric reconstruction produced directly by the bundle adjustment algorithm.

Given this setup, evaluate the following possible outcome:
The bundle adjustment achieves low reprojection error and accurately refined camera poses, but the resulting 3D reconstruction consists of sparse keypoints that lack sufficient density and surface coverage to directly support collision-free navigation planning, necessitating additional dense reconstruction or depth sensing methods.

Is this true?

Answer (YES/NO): YES